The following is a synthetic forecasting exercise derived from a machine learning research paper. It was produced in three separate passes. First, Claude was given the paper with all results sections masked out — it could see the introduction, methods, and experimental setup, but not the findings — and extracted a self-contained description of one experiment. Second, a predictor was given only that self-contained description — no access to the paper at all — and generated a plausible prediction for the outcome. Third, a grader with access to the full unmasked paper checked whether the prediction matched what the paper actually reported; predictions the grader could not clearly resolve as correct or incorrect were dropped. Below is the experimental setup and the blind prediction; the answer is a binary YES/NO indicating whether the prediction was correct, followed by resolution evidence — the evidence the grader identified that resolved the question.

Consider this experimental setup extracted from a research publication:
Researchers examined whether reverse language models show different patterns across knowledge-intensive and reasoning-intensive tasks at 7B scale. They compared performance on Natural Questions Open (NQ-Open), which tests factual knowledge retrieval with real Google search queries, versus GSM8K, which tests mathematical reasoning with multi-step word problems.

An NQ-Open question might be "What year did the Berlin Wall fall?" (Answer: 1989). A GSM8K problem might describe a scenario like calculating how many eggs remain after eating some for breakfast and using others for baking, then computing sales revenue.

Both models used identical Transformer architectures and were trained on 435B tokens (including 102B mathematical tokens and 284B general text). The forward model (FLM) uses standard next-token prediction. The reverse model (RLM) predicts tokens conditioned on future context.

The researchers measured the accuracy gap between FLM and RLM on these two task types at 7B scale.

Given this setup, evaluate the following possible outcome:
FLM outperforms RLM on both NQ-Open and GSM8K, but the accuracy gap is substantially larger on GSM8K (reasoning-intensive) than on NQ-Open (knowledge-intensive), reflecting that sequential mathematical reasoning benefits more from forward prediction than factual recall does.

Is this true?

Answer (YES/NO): YES